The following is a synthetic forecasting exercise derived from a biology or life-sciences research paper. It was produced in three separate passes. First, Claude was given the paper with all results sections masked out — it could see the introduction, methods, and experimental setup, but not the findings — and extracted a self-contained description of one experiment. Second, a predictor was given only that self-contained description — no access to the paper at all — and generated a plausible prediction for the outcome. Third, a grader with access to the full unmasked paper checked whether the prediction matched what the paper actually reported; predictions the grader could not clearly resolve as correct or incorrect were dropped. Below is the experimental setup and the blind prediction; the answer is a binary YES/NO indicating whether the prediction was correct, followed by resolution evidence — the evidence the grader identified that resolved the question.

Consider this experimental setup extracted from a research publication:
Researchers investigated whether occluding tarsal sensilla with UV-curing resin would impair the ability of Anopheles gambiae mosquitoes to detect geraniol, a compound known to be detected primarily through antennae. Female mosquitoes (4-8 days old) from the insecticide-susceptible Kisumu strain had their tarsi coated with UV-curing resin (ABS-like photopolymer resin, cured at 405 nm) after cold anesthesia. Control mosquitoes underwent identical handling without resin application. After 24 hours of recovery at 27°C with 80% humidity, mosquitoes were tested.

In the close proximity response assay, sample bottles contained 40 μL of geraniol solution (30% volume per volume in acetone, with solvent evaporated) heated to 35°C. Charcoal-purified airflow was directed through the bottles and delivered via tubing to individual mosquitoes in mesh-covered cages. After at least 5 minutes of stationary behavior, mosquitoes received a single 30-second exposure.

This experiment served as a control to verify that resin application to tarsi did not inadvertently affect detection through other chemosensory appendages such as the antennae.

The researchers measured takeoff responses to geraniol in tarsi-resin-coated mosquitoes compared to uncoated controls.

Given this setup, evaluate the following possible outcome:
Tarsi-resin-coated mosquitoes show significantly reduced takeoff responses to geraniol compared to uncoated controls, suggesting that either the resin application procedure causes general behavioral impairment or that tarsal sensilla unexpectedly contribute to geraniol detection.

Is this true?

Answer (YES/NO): NO